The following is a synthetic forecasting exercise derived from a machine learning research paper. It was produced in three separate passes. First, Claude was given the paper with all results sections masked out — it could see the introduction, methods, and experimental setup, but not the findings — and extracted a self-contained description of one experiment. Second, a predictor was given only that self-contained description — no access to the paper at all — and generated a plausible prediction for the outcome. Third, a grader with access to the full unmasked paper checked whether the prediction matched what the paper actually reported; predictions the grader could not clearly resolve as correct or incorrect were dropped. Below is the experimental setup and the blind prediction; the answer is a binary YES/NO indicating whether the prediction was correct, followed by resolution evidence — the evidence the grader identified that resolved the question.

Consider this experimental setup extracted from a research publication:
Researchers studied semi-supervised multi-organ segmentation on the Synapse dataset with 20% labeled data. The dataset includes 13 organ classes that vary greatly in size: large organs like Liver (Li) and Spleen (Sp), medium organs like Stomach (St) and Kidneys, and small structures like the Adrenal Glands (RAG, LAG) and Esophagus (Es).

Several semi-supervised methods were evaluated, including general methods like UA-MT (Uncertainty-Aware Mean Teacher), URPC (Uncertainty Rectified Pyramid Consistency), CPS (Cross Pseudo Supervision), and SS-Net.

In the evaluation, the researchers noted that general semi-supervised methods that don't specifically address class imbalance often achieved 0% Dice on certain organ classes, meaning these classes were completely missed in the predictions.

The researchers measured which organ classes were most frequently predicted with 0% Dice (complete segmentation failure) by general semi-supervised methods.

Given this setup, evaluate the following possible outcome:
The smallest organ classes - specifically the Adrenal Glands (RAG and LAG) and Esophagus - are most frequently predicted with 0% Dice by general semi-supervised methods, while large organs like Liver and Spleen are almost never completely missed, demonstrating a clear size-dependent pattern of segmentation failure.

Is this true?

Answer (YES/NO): YES